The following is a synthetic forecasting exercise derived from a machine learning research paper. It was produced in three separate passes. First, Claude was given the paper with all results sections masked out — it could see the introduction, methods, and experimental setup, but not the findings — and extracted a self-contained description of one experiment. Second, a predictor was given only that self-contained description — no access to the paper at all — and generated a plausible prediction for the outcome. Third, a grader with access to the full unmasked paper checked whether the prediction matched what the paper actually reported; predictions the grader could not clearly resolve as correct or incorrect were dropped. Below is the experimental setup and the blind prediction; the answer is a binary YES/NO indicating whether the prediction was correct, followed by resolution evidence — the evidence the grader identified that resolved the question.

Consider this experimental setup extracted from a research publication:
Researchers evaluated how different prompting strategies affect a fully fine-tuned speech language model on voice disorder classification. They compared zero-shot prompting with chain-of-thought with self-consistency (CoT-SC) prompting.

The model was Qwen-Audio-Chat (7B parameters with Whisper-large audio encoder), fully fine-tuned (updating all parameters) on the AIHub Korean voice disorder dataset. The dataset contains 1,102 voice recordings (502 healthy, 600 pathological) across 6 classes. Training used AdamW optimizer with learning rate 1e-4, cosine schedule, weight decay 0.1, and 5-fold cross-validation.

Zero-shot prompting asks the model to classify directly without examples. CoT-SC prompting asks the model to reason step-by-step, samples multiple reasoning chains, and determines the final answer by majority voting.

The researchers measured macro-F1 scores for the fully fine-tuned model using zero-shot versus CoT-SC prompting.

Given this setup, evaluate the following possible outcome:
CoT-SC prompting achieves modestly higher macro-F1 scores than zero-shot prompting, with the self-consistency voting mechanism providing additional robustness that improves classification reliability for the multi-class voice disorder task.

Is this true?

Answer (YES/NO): NO